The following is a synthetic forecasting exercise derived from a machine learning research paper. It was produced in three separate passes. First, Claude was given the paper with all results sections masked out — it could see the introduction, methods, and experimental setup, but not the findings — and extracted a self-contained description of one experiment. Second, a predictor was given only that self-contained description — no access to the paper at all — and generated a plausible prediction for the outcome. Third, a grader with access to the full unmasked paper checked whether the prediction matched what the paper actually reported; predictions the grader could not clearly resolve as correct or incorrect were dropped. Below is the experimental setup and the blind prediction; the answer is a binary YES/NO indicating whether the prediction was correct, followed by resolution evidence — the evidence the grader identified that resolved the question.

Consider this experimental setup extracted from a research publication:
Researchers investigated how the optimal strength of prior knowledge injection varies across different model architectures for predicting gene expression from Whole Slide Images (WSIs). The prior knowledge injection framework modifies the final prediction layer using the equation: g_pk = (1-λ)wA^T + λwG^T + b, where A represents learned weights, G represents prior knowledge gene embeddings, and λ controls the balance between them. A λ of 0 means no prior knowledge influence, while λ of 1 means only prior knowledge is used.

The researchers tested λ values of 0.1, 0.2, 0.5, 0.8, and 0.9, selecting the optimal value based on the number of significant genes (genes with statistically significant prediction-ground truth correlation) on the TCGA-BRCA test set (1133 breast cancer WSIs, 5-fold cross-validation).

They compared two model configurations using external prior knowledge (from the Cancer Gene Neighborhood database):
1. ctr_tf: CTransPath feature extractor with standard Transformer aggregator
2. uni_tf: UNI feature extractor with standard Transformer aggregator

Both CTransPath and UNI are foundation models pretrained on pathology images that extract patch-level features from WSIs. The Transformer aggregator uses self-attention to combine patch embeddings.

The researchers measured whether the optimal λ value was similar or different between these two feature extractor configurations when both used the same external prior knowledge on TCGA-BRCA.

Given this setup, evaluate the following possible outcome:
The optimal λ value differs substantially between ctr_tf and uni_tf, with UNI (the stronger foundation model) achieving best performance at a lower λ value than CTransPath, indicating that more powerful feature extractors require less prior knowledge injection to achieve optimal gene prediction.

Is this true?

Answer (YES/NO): YES